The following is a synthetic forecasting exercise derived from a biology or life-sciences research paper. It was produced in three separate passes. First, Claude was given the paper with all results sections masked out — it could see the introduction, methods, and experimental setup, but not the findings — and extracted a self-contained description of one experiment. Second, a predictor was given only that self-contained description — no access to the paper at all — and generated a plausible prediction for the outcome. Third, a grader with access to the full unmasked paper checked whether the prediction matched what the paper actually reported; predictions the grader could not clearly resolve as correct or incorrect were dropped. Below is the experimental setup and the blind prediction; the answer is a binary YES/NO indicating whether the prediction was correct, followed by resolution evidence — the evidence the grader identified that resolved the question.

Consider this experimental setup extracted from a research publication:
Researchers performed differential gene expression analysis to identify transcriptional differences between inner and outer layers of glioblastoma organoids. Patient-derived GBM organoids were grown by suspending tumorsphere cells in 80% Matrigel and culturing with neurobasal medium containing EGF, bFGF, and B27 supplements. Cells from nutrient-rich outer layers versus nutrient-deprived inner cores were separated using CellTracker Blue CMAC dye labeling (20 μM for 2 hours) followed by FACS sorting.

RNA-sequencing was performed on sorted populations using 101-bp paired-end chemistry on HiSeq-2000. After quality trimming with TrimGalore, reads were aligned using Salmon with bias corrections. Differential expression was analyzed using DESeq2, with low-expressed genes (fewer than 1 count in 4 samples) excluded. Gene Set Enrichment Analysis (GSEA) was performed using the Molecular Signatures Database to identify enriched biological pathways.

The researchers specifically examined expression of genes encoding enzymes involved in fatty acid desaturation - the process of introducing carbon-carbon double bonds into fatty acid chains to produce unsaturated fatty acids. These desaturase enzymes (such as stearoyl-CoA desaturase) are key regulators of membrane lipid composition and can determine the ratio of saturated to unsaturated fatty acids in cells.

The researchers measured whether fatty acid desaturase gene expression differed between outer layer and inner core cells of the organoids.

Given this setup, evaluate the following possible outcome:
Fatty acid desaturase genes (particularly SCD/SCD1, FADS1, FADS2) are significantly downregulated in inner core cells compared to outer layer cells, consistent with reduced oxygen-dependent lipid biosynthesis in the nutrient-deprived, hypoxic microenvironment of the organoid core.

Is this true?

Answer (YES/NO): YES